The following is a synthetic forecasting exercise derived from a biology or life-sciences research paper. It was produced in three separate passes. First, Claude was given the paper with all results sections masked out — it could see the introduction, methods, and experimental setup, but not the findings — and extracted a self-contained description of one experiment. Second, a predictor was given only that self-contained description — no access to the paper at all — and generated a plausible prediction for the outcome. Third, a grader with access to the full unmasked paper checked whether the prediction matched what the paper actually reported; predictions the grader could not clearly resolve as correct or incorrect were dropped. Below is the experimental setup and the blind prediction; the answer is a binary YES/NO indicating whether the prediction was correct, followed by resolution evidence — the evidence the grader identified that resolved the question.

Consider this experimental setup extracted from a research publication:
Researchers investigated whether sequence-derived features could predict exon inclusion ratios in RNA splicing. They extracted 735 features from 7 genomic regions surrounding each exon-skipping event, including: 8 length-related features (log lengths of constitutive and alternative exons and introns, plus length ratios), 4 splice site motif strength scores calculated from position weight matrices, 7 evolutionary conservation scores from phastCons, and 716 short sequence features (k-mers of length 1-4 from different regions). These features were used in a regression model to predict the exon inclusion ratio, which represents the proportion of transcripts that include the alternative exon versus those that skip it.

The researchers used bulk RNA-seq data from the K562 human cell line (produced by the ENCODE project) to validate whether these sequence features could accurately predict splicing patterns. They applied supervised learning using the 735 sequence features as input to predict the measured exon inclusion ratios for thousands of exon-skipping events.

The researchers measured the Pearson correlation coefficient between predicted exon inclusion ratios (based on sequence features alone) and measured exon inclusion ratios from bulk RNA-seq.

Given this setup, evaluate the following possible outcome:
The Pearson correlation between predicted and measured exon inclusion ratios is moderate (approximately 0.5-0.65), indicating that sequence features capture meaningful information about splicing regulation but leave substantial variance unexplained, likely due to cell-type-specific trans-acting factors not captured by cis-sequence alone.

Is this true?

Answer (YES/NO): NO